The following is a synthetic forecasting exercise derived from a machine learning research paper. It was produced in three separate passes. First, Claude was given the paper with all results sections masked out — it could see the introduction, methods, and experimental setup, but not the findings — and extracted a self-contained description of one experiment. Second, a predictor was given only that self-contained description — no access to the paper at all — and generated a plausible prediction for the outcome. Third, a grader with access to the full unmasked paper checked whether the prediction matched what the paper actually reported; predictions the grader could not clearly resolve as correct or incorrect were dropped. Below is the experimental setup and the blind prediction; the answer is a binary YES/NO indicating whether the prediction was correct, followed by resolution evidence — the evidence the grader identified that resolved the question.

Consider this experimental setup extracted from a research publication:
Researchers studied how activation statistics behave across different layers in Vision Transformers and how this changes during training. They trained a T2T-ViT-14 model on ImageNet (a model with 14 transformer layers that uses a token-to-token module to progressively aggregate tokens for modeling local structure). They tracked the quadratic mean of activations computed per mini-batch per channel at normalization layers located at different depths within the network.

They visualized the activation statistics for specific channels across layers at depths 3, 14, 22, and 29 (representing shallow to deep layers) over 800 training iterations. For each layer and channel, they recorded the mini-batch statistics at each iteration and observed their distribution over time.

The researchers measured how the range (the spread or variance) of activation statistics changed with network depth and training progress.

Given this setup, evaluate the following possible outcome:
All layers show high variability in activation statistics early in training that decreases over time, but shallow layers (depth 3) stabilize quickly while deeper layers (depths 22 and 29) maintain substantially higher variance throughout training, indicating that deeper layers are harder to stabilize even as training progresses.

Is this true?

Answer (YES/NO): NO